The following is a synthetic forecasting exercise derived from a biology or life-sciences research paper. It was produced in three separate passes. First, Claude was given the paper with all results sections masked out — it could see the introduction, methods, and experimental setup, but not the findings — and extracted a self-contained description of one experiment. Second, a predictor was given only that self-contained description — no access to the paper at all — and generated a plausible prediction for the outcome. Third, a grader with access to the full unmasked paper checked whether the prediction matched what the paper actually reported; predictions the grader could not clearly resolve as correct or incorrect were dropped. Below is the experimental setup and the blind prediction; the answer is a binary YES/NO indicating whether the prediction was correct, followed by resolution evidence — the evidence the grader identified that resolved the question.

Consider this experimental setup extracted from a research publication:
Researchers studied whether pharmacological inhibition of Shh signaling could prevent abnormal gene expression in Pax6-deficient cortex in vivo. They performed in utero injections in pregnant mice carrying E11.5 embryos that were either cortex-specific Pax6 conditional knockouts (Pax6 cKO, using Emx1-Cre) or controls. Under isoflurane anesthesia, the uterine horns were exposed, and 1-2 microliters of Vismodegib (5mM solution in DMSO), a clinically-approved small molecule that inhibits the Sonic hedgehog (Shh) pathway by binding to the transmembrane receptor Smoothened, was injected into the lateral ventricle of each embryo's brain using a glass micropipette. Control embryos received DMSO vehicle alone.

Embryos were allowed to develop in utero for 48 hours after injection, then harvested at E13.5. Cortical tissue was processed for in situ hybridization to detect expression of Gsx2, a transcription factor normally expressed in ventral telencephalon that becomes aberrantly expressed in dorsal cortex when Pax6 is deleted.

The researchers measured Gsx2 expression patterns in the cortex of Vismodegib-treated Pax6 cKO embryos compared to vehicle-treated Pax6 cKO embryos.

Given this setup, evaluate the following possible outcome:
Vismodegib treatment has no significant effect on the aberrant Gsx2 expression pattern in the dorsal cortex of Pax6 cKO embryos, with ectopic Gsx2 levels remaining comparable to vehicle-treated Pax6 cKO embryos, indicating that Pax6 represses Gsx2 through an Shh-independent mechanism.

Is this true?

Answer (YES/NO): NO